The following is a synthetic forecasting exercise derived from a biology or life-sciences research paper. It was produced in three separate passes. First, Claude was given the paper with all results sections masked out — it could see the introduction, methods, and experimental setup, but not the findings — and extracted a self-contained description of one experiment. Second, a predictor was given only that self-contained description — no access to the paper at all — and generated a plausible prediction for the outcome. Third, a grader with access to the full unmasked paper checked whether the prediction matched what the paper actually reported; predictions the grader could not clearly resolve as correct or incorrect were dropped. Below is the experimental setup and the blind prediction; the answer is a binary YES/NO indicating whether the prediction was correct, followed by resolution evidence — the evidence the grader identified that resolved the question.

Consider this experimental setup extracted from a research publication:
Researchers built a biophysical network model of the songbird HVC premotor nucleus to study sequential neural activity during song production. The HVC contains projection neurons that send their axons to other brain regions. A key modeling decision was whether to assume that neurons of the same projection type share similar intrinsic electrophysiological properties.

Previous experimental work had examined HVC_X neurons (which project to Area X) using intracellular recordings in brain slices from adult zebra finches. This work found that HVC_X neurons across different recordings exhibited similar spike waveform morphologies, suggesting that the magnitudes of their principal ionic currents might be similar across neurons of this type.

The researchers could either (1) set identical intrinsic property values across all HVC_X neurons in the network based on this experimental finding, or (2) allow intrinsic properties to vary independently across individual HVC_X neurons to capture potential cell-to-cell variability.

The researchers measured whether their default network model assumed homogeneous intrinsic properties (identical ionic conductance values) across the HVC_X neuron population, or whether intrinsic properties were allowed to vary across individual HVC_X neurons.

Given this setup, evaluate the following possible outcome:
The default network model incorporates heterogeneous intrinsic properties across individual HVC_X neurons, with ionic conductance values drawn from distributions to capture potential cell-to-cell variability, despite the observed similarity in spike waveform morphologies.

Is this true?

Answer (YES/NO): NO